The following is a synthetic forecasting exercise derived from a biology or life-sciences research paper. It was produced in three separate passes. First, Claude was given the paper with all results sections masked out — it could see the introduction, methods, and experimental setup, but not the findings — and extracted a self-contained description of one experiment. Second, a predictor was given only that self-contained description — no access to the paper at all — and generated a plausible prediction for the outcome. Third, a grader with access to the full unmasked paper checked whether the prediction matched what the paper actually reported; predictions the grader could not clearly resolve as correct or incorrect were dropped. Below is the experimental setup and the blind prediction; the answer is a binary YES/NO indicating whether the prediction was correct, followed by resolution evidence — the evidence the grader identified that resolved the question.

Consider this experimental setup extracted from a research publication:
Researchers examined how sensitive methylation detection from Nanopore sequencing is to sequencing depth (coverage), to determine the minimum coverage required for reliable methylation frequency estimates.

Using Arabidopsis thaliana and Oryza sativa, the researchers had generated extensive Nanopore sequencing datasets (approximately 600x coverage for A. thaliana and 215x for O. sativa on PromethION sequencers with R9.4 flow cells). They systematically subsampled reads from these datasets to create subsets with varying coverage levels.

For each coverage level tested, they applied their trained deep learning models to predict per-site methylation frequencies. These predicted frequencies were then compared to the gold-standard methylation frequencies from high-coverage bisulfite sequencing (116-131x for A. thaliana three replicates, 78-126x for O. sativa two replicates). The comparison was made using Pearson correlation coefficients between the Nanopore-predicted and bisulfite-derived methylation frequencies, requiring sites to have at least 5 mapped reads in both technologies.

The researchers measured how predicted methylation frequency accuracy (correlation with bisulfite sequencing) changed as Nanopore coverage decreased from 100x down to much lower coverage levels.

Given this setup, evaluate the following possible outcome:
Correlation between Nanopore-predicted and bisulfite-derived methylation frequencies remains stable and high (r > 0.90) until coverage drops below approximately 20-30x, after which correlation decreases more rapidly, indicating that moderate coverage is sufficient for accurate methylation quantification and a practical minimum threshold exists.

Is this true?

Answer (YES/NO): NO